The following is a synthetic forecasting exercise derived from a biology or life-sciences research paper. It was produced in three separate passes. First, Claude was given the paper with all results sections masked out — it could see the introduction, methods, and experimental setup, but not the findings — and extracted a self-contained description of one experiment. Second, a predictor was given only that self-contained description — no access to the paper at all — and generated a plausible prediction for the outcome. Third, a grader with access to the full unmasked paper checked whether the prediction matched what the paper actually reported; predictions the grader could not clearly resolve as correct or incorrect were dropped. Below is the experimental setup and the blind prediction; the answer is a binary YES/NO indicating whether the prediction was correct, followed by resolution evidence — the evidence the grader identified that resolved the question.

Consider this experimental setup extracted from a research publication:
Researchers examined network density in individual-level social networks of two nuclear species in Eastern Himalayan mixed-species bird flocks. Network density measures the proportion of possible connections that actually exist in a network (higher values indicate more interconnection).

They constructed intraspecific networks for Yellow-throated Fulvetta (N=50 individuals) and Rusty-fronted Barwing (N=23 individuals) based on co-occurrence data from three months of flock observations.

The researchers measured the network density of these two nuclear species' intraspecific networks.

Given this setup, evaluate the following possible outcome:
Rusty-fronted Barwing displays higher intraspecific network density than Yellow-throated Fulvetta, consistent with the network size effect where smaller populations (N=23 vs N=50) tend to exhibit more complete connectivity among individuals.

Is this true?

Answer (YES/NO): NO